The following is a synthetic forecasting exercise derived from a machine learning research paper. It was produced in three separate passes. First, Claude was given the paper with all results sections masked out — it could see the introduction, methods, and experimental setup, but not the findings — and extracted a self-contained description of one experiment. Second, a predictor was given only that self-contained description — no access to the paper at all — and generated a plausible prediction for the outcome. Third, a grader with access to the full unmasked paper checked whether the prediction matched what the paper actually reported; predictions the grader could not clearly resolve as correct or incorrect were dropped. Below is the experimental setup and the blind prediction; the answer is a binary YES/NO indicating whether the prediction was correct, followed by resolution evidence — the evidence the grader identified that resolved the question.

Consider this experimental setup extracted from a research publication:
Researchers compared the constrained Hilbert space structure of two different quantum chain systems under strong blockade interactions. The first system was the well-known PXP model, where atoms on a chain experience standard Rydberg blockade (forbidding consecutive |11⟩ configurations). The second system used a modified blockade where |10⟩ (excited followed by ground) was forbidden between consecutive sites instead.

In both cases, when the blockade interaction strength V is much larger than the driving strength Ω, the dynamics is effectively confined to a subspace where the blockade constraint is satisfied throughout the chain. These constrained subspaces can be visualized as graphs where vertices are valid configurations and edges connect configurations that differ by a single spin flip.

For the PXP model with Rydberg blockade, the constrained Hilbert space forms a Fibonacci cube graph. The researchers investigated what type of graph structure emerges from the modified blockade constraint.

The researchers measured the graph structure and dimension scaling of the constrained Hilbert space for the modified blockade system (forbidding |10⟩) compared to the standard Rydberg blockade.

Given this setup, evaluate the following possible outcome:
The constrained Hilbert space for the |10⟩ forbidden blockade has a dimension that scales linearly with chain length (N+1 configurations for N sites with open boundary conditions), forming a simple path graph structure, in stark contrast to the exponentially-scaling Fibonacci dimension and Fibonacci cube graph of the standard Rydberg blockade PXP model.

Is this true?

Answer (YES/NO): YES